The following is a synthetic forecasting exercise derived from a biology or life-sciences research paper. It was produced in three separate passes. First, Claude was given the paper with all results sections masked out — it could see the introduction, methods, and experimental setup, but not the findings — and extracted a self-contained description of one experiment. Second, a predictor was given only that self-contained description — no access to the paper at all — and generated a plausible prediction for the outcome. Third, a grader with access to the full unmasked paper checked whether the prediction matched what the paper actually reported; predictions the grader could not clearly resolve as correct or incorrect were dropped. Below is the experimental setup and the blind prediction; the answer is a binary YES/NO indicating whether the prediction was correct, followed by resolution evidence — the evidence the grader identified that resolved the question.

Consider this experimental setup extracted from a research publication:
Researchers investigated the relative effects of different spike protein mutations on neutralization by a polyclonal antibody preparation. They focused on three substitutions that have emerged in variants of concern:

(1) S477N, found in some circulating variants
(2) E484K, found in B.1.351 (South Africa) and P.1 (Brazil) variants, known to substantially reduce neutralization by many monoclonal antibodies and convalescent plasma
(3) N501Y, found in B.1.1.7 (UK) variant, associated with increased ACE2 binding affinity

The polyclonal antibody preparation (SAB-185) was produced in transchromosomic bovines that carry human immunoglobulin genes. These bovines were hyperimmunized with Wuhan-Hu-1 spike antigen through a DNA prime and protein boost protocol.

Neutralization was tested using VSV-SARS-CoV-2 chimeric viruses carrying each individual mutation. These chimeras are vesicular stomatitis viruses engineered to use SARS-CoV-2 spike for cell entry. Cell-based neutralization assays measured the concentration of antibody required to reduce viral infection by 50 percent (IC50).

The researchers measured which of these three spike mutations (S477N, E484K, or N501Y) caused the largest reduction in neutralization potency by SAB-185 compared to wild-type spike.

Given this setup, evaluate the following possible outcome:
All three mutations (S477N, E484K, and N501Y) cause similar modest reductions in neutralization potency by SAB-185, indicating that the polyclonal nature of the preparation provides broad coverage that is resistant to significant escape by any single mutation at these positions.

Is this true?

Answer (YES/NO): NO